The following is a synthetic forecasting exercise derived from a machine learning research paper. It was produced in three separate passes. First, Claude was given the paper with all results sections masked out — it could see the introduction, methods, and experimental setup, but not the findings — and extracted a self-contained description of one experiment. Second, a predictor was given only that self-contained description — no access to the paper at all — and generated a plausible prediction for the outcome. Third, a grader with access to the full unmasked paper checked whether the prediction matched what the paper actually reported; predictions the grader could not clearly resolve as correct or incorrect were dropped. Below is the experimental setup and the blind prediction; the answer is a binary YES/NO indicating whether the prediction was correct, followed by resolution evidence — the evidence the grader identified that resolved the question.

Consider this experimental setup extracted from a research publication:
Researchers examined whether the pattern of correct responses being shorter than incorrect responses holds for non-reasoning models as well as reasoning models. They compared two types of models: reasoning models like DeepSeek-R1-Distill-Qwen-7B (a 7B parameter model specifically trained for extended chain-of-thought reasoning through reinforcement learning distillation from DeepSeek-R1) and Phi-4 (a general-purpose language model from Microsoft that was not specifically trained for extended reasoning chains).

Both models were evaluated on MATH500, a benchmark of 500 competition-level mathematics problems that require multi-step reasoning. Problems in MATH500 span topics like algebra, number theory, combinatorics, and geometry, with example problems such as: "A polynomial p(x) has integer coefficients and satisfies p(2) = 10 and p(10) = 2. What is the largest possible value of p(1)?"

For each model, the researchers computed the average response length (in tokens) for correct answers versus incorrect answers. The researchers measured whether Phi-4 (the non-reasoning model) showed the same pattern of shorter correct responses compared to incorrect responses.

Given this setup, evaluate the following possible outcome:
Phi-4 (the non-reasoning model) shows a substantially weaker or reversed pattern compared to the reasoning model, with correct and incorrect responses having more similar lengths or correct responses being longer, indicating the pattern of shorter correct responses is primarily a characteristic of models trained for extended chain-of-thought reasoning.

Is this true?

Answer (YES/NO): NO